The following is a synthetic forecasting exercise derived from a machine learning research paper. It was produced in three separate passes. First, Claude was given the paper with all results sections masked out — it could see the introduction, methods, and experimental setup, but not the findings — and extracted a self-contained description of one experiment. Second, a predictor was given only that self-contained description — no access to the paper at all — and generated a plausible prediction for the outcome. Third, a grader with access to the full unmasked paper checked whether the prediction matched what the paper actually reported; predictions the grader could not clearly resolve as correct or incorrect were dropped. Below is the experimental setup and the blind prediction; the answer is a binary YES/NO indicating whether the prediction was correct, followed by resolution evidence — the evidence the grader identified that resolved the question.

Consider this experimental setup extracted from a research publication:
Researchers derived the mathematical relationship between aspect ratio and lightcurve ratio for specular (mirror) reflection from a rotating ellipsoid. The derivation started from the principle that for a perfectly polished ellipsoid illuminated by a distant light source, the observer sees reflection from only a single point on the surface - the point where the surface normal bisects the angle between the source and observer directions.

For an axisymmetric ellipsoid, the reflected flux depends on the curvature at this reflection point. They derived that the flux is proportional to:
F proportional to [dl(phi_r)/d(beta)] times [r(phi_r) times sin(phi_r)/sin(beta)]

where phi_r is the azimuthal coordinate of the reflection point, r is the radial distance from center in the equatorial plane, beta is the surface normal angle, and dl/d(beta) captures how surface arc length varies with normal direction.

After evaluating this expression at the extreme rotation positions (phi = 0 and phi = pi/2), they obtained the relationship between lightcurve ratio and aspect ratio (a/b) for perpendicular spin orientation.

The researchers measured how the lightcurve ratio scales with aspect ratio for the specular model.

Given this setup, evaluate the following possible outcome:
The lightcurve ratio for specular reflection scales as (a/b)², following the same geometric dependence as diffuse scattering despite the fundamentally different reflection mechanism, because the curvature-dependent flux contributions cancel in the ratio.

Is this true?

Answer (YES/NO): NO